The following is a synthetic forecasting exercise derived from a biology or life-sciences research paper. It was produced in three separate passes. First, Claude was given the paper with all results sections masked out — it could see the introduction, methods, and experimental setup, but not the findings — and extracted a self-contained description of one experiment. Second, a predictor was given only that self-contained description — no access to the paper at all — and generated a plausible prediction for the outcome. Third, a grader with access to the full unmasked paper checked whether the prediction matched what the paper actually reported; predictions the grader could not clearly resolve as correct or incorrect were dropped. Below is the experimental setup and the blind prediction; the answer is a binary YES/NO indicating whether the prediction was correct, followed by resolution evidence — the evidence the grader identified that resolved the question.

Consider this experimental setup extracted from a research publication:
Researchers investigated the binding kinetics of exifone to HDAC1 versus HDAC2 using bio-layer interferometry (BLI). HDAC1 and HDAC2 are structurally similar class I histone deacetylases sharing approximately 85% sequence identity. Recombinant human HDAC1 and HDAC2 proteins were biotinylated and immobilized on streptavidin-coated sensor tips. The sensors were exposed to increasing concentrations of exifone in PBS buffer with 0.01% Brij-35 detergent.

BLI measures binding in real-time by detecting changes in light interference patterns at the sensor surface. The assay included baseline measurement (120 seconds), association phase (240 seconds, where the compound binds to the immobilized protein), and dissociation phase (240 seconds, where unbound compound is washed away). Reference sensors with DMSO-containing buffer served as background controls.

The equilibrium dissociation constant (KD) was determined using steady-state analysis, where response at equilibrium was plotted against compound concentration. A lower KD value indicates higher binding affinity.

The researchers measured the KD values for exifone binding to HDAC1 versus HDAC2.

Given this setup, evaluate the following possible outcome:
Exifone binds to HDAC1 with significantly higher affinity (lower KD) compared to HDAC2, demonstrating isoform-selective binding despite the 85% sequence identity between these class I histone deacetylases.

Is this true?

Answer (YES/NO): NO